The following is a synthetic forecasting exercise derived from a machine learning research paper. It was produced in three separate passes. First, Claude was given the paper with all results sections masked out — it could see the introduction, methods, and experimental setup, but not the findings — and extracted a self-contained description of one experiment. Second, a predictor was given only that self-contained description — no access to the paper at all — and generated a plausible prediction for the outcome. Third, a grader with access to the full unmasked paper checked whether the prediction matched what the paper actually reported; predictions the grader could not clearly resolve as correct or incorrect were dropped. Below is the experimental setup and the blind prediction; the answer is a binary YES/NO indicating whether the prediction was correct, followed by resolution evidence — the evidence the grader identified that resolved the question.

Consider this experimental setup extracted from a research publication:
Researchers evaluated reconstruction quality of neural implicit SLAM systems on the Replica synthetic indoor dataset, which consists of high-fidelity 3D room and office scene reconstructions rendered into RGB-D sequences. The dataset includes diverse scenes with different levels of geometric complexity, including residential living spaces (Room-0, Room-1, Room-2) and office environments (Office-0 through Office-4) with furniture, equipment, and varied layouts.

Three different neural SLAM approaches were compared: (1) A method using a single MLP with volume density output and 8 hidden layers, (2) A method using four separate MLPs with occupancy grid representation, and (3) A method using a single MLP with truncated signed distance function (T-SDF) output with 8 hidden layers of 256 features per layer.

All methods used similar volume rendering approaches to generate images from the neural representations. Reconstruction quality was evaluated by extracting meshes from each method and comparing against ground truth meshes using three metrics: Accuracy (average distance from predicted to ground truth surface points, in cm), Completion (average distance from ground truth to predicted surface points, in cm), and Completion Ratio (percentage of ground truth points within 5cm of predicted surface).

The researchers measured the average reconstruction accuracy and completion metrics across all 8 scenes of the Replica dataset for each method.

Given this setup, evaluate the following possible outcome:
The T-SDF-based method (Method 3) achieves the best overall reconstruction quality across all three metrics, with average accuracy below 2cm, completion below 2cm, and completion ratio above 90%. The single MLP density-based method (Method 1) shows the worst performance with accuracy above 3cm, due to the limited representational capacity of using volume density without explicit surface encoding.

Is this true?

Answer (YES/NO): NO